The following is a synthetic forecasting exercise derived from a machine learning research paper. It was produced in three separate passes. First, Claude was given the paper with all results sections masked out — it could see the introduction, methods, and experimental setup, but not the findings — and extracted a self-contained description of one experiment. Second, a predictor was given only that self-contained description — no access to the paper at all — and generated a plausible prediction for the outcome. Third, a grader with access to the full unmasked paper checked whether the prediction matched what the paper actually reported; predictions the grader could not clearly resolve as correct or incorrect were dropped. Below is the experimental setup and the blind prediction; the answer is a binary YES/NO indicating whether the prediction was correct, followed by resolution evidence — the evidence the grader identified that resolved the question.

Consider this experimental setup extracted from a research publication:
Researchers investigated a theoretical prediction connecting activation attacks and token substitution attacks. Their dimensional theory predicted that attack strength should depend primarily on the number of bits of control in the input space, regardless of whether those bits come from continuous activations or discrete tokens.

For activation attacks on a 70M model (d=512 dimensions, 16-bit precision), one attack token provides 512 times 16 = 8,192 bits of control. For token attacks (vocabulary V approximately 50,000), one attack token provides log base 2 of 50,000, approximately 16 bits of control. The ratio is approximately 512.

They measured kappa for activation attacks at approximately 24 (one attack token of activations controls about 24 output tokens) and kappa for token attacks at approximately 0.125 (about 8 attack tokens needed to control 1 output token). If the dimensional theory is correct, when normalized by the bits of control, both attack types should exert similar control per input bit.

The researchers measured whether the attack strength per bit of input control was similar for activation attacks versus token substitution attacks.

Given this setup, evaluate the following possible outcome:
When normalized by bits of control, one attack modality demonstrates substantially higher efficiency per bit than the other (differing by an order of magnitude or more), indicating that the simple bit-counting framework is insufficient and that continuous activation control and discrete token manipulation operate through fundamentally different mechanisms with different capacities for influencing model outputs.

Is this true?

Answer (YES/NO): NO